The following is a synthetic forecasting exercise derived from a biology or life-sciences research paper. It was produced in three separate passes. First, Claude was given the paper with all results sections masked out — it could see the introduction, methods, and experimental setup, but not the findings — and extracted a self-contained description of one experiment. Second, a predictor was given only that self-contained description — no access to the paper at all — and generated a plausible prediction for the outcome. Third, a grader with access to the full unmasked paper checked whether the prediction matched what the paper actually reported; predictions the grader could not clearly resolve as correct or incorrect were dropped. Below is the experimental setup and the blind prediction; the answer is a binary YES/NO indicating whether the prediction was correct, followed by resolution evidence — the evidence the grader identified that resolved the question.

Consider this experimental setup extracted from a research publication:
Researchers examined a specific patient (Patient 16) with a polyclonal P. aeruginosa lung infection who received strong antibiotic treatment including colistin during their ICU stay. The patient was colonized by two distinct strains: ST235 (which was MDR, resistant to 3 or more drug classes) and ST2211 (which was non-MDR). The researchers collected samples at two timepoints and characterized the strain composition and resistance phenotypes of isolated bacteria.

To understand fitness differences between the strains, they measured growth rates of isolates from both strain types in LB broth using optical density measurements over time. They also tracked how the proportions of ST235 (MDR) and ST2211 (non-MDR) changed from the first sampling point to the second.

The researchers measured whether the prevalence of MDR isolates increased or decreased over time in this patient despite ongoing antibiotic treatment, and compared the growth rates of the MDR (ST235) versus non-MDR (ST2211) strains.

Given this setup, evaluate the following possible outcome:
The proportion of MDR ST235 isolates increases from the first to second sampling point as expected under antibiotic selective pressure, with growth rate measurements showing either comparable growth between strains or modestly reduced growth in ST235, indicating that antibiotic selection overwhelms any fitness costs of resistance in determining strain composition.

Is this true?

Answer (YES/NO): NO